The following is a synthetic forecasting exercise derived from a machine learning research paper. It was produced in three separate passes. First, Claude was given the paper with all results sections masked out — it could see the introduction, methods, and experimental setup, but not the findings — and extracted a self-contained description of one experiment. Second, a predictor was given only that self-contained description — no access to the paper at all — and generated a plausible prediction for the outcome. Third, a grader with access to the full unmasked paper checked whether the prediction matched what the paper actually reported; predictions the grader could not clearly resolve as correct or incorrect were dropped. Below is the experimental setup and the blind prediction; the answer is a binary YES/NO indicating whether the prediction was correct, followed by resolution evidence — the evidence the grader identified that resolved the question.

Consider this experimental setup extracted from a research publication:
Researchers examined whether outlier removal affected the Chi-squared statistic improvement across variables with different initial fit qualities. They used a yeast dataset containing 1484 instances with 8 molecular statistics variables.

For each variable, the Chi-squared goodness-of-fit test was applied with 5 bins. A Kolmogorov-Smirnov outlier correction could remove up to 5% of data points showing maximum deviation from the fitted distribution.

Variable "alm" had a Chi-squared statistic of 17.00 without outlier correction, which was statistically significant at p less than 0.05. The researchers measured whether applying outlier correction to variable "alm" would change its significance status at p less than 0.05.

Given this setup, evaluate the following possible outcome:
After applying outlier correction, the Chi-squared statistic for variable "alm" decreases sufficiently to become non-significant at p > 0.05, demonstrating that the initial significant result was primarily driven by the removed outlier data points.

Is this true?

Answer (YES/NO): NO